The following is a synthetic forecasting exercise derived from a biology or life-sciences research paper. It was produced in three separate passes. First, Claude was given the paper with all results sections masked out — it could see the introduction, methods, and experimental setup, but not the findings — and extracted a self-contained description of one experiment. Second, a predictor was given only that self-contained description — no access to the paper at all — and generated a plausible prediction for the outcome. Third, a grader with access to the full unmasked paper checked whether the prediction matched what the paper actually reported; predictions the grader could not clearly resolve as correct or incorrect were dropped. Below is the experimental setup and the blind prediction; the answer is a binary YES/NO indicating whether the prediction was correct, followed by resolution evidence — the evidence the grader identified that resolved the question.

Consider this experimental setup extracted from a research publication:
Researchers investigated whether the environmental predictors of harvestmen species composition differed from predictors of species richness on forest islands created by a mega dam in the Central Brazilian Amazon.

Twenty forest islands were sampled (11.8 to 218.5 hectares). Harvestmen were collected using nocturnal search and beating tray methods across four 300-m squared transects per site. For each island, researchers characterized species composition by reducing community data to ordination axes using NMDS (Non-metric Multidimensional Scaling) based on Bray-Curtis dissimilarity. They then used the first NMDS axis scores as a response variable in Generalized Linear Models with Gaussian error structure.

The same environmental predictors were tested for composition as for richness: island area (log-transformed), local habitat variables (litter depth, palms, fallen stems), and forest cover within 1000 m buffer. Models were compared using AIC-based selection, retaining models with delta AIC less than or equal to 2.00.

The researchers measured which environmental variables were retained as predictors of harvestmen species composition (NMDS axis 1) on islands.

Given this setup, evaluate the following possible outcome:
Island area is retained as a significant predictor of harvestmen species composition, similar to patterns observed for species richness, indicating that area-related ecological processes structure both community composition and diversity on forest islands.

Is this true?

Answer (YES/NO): NO